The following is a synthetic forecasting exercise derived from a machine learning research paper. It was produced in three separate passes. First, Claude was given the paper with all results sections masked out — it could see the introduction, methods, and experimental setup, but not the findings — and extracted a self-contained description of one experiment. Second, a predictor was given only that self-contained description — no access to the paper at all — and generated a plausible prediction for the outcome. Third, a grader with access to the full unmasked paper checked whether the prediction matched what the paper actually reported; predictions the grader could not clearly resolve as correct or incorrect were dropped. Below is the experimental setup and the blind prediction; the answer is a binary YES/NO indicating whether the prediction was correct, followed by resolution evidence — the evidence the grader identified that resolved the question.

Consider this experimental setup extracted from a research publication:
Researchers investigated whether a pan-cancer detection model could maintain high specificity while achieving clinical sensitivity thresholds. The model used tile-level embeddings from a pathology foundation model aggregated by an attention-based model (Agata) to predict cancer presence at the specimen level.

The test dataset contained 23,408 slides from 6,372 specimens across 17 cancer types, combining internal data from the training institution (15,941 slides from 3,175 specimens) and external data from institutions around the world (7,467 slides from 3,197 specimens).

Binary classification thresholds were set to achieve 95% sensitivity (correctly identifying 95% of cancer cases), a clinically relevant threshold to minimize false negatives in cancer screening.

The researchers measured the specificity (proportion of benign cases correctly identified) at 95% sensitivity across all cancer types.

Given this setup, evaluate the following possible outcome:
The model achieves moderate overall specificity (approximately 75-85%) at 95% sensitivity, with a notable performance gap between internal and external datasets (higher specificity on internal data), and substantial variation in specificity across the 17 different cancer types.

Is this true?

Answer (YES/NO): NO